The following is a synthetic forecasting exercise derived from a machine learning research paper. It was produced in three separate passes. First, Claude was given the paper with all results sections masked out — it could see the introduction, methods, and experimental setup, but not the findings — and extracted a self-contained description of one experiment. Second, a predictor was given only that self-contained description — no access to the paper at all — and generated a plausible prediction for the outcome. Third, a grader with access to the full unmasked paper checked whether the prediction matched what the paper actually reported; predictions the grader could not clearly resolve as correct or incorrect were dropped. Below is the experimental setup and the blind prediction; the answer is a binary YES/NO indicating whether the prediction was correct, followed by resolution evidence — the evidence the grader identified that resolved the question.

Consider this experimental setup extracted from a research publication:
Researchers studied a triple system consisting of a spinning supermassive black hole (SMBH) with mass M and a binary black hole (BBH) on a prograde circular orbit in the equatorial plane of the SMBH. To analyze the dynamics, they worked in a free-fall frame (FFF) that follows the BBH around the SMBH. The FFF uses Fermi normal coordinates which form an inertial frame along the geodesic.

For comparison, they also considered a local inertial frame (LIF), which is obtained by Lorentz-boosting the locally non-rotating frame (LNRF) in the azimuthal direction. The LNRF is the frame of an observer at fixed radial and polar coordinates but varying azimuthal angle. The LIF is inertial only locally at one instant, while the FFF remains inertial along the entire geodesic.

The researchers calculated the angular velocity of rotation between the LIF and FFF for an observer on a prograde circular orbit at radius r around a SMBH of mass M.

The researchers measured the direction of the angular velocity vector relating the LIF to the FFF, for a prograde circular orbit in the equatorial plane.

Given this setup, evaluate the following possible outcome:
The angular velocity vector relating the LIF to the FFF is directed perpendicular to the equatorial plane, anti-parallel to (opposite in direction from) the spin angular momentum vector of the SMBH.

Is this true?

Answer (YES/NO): NO